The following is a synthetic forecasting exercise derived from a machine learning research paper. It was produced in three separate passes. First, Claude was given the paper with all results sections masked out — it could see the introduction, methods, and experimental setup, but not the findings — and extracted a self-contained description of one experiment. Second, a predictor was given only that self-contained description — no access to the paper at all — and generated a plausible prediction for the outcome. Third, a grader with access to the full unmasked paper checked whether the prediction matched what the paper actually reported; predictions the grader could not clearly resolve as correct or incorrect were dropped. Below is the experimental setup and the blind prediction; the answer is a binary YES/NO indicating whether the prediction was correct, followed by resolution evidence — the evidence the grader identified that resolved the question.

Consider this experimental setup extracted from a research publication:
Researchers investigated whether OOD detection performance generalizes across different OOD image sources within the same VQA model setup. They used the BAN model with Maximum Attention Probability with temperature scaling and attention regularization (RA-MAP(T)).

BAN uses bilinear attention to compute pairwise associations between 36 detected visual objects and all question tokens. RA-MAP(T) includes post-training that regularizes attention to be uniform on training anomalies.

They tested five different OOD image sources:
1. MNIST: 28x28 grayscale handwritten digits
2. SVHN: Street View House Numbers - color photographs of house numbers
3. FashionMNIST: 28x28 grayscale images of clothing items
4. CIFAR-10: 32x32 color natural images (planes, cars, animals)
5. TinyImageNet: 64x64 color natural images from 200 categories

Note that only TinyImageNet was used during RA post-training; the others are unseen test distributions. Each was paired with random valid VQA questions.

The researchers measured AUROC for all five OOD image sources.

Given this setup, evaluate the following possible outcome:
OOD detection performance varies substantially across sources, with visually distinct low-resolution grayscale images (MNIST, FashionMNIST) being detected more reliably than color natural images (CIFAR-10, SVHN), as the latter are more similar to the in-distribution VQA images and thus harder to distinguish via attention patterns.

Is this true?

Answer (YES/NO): NO